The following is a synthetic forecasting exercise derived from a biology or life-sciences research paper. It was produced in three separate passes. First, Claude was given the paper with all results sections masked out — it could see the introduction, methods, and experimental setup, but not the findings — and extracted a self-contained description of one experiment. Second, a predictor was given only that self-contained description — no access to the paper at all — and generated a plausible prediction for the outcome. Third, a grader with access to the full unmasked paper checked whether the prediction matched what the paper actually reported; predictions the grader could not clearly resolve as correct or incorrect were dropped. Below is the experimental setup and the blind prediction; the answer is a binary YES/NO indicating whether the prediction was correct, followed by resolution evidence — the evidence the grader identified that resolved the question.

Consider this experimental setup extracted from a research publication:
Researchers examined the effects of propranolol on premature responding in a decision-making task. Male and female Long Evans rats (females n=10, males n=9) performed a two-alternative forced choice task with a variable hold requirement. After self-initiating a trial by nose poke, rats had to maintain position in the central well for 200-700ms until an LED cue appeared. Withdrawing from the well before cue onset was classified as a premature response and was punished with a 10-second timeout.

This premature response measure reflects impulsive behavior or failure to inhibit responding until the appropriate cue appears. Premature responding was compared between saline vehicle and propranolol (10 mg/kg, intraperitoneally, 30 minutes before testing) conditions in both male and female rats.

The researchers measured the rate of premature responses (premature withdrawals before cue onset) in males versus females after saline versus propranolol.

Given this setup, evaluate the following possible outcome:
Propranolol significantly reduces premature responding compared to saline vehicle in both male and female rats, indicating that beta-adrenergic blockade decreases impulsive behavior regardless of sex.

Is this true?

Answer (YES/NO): NO